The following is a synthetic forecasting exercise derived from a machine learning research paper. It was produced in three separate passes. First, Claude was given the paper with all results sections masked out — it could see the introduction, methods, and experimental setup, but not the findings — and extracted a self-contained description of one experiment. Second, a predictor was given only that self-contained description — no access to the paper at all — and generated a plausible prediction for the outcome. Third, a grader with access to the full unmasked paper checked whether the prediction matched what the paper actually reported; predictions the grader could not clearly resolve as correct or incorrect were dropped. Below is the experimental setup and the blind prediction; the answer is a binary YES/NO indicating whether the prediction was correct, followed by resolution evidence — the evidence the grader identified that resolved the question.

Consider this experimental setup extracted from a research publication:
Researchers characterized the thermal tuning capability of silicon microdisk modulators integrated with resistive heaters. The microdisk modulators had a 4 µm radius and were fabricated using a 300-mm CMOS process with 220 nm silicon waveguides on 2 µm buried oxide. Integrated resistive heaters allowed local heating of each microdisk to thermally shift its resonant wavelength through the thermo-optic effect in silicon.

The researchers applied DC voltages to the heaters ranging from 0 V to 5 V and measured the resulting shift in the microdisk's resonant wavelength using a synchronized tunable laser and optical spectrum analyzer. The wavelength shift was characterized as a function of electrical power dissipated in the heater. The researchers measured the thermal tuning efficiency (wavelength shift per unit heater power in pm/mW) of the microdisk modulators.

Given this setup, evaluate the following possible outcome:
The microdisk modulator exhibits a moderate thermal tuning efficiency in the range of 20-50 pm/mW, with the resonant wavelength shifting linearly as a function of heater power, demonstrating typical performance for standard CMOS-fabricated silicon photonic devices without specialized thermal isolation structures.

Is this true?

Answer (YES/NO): NO